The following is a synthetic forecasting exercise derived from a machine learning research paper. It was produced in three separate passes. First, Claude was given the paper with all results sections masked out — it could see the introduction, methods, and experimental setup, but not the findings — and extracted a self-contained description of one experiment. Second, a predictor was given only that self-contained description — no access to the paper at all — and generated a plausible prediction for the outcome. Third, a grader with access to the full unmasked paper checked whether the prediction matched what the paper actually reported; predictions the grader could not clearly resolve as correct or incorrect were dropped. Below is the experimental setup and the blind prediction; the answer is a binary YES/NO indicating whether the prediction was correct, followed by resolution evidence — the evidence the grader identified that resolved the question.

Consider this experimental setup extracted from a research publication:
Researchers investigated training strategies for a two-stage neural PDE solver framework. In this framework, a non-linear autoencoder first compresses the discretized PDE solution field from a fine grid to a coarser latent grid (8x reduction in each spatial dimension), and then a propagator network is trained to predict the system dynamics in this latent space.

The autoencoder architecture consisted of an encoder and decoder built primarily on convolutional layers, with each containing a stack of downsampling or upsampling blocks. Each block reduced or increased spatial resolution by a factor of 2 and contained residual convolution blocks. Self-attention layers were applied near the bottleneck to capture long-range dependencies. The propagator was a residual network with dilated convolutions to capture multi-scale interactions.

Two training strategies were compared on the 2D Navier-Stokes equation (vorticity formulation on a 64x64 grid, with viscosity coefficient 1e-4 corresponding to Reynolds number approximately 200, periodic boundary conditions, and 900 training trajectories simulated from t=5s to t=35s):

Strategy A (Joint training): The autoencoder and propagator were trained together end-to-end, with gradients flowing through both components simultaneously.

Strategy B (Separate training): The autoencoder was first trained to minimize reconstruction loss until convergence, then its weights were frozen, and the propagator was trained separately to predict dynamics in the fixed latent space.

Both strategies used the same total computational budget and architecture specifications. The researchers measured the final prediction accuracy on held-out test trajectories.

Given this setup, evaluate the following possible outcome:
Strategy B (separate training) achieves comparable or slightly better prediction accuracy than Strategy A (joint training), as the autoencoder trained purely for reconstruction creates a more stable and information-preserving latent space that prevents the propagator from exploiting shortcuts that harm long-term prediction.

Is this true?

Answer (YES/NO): NO